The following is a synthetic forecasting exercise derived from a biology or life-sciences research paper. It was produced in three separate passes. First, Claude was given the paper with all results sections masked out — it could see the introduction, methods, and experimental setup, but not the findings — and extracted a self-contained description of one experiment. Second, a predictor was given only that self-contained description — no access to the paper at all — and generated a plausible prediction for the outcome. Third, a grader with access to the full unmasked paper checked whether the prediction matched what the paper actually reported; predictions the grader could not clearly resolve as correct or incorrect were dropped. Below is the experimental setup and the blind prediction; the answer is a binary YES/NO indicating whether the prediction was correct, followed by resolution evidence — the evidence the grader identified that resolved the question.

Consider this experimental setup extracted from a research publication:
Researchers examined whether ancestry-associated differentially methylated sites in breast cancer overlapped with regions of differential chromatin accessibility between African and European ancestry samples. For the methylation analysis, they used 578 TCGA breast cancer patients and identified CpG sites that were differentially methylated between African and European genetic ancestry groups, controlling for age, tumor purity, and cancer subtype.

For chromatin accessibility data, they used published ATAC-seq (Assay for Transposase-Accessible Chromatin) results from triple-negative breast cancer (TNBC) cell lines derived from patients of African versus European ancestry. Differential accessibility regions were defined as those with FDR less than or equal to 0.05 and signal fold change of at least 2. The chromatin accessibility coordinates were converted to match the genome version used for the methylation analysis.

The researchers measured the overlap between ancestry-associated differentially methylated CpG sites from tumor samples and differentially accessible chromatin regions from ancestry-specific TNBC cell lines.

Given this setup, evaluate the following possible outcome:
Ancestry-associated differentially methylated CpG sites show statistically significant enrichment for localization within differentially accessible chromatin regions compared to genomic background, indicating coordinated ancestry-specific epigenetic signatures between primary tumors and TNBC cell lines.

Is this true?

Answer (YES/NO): NO